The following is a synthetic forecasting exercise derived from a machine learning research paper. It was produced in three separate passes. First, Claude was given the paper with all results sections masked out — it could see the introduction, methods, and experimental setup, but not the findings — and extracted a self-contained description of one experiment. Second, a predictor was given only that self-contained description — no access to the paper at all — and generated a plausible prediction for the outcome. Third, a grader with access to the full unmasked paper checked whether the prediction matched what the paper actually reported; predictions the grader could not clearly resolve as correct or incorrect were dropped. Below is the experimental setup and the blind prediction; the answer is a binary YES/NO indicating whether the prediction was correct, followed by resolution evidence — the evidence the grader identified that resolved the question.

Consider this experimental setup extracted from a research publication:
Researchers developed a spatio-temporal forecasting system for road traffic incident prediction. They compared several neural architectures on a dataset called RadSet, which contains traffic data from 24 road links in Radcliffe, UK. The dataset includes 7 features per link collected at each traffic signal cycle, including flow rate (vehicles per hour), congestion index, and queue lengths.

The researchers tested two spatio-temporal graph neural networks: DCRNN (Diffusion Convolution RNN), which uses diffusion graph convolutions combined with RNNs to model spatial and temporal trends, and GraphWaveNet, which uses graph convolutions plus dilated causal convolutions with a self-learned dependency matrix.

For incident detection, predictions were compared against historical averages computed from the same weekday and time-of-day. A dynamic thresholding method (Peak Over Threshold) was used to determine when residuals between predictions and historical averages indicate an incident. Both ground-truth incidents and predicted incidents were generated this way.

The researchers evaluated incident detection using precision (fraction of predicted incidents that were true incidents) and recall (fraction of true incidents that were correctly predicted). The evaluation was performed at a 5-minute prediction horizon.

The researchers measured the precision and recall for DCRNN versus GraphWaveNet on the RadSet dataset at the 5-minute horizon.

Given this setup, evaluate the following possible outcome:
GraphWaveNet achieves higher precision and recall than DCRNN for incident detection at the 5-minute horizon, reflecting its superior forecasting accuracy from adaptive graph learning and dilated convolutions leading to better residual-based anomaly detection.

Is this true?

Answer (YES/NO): NO